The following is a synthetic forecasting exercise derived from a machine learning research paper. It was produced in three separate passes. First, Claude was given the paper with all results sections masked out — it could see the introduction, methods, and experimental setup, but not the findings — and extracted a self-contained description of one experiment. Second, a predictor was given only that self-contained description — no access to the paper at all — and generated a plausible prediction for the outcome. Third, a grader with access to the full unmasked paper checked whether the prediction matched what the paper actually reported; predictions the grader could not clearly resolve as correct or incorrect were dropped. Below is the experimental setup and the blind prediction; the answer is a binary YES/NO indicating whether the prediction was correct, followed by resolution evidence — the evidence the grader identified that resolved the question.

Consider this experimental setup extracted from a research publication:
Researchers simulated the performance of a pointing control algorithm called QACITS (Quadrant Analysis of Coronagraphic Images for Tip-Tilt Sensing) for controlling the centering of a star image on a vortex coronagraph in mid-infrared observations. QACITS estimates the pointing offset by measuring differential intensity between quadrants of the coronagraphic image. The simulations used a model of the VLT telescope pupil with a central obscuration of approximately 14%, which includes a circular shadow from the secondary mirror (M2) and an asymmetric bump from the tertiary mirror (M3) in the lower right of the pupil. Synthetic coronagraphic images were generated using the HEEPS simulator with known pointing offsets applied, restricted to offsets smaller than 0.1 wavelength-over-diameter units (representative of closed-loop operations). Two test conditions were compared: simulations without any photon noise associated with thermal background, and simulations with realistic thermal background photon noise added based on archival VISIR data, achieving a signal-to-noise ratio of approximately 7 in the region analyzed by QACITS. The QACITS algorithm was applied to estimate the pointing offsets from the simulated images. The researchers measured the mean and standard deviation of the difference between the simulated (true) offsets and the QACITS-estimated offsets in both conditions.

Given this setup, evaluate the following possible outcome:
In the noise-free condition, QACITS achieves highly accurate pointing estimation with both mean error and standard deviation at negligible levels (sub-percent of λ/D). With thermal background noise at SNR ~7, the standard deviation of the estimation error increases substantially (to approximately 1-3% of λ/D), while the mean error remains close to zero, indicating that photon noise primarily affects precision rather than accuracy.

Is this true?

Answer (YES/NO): NO